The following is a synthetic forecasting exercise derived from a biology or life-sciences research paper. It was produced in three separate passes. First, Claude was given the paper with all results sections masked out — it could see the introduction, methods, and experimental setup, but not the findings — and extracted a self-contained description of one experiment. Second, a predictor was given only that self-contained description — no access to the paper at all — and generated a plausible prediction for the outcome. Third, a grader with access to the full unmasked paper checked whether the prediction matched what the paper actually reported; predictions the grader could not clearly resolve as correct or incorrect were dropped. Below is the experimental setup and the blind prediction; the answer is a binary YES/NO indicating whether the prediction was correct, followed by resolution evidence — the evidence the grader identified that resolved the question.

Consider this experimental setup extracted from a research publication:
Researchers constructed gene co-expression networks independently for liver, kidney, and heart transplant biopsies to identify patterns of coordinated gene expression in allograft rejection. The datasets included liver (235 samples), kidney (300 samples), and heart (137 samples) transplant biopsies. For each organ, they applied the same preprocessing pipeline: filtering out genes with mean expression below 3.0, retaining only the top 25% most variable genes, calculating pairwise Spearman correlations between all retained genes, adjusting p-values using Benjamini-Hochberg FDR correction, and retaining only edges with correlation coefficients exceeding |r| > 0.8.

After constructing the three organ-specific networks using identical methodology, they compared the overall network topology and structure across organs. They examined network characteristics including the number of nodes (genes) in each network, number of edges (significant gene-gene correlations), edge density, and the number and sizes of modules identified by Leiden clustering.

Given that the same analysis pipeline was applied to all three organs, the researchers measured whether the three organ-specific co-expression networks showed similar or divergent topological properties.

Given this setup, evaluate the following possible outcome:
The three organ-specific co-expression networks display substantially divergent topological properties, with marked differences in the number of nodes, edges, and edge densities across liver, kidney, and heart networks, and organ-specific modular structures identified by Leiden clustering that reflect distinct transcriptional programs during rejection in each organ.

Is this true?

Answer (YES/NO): NO